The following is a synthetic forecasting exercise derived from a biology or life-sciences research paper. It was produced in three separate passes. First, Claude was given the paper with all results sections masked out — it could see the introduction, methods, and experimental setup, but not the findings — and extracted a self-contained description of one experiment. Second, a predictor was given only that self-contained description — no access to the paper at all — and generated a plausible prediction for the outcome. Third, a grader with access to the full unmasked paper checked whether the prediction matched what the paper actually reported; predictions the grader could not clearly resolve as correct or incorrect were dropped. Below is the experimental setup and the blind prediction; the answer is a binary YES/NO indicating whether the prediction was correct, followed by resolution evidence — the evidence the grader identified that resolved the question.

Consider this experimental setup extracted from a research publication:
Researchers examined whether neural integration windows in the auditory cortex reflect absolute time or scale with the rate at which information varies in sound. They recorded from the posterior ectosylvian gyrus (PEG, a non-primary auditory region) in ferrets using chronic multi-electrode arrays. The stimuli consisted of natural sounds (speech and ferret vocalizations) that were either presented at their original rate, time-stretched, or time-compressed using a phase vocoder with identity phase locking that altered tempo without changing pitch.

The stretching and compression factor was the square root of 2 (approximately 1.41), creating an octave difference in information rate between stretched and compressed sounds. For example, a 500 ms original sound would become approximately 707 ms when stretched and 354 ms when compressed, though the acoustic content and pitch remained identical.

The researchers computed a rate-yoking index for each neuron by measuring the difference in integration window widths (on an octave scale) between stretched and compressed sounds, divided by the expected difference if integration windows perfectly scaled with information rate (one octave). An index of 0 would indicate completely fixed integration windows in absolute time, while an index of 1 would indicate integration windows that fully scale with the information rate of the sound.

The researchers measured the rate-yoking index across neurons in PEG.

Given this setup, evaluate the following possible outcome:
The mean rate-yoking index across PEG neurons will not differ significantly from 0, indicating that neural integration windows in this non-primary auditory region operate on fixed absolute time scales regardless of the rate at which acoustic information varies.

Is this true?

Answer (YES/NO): YES